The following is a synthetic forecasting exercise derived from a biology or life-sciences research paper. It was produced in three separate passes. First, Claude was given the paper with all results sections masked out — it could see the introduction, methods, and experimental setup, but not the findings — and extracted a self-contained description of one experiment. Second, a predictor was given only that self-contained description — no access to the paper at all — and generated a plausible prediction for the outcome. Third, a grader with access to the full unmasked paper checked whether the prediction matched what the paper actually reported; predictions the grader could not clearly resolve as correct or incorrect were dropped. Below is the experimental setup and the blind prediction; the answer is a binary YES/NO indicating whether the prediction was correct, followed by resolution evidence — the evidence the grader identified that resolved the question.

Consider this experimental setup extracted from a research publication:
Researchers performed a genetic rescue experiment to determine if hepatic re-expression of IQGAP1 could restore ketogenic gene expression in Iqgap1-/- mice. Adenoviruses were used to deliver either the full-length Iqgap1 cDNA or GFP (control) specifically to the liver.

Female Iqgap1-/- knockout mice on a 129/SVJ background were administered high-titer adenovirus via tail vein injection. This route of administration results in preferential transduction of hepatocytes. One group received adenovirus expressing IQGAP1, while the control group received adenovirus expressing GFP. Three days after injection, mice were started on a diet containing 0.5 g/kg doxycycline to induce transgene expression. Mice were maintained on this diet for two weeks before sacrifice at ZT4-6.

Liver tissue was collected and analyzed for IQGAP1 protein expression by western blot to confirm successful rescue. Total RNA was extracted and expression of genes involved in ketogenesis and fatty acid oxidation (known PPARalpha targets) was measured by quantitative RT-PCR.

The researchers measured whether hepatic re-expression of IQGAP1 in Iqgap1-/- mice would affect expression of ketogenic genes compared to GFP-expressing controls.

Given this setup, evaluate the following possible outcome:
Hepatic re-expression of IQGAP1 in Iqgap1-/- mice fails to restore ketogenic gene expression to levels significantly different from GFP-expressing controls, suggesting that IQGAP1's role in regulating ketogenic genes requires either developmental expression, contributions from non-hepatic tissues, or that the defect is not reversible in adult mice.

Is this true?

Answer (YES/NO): NO